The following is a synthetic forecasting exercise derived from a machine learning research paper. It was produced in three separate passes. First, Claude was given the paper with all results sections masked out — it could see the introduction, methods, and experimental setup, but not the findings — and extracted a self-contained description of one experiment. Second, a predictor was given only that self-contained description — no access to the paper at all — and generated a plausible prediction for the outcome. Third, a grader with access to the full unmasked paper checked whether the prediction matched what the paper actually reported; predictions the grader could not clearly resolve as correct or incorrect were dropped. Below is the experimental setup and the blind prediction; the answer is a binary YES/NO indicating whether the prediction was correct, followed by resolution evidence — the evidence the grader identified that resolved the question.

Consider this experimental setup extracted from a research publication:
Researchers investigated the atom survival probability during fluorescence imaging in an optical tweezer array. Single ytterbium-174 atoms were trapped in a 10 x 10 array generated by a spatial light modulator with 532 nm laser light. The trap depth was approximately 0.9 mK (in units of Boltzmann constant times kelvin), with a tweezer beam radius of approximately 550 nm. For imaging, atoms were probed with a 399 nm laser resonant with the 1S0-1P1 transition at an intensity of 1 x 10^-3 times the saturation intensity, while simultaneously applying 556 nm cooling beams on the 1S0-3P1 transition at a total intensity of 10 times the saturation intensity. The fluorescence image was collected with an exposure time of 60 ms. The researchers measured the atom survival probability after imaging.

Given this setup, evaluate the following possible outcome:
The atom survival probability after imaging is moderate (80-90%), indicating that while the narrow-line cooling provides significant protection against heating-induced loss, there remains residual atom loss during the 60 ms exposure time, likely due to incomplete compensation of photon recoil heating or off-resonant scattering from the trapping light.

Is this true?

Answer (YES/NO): NO